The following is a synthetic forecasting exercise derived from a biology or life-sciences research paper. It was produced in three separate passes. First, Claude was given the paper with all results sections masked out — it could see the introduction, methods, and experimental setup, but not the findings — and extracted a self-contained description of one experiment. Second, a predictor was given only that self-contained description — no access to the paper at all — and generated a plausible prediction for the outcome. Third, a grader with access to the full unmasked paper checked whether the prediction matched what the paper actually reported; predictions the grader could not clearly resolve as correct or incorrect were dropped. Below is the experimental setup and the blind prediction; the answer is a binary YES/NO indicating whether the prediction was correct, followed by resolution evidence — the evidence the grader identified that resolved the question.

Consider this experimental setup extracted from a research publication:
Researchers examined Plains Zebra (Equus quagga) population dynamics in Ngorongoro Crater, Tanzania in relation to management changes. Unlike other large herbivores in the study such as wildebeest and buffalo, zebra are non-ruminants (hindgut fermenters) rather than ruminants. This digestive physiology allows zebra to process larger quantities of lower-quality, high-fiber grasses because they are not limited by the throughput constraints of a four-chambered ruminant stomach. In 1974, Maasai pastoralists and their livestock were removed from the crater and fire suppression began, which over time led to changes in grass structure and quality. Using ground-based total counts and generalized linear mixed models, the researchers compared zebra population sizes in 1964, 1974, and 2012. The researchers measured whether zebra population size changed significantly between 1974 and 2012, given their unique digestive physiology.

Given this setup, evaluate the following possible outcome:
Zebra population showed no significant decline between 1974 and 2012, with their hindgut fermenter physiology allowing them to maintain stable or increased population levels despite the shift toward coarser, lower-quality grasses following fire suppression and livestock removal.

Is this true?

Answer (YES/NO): YES